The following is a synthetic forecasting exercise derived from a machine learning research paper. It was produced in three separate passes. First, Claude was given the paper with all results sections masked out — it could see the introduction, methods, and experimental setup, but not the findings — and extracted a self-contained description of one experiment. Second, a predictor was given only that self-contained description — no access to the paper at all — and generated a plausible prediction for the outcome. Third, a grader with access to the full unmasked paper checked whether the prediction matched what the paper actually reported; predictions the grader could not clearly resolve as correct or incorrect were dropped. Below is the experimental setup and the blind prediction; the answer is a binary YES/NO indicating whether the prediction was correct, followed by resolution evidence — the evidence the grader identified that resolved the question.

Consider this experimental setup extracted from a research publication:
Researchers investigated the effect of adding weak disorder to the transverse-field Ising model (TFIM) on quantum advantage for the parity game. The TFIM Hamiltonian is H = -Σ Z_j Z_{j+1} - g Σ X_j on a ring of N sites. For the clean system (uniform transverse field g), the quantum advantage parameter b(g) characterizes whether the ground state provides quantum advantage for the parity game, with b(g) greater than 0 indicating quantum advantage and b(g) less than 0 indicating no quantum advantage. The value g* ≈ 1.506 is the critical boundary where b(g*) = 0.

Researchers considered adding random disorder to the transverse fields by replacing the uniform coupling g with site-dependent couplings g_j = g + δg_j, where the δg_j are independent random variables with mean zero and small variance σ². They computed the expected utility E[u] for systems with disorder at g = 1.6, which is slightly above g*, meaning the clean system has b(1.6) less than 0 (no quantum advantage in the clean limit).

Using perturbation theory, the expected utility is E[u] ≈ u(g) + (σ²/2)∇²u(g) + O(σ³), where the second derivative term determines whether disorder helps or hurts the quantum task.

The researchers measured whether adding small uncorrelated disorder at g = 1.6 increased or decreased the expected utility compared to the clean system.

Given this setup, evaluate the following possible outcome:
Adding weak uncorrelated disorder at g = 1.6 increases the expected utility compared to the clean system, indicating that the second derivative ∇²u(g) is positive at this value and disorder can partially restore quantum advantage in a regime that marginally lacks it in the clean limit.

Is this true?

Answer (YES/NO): YES